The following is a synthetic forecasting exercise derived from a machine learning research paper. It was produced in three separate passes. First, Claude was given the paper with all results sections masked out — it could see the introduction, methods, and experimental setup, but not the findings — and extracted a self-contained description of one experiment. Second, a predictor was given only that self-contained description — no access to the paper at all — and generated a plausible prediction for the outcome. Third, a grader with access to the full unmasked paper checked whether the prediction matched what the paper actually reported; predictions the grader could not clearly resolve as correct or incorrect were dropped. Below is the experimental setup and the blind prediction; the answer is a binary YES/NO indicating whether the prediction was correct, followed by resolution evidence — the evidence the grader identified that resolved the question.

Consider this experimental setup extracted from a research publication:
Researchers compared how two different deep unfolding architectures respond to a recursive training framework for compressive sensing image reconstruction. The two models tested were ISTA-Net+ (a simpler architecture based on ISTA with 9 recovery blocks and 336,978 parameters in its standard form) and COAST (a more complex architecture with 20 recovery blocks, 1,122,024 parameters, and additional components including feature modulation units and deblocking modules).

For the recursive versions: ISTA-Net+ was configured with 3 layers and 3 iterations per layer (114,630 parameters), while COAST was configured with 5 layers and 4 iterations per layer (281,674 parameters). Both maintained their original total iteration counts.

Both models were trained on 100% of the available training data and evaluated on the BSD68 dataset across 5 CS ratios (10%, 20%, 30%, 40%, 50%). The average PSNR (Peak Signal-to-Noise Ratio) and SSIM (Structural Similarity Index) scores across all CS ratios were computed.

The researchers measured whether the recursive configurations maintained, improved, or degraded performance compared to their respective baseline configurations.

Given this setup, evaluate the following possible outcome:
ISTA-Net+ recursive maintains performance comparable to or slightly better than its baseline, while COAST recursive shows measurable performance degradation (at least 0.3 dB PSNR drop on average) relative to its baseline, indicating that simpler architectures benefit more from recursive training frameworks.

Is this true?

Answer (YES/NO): NO